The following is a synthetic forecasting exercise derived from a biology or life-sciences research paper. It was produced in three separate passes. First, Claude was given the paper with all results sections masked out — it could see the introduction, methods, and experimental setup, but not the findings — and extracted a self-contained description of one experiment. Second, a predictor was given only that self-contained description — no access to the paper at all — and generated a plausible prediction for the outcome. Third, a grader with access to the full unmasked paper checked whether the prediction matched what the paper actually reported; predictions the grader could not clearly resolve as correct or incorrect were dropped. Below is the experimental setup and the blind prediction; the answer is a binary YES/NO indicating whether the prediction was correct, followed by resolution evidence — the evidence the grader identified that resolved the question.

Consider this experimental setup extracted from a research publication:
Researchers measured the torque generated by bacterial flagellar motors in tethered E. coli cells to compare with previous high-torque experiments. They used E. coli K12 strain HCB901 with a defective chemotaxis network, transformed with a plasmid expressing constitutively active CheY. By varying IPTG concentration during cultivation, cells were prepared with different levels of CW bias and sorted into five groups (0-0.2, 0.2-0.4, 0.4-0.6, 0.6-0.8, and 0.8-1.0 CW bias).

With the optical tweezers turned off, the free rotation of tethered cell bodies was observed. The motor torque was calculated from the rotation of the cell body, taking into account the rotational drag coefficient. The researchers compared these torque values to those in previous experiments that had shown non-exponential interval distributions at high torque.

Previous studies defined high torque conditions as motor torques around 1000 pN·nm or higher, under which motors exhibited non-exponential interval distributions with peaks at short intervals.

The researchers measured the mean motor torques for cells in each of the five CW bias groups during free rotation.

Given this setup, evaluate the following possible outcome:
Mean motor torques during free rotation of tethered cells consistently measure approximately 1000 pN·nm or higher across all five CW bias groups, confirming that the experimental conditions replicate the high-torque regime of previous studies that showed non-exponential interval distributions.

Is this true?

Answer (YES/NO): YES